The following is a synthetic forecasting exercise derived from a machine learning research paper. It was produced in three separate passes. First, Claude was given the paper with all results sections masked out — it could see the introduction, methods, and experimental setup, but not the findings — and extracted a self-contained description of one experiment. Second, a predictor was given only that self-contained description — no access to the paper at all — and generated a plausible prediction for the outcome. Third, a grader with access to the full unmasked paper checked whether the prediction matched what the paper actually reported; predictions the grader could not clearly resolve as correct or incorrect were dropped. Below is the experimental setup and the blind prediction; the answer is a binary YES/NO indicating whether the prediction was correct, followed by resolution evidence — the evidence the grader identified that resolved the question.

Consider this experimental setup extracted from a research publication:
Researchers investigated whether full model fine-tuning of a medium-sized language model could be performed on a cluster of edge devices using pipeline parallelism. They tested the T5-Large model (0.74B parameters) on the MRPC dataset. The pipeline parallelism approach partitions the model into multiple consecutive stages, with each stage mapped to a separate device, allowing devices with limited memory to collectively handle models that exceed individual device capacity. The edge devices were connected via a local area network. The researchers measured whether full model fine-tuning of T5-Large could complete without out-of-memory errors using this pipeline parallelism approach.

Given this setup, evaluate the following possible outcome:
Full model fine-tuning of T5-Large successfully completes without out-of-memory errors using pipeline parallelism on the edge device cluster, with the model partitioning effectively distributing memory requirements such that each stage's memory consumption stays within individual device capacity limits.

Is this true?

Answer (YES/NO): NO